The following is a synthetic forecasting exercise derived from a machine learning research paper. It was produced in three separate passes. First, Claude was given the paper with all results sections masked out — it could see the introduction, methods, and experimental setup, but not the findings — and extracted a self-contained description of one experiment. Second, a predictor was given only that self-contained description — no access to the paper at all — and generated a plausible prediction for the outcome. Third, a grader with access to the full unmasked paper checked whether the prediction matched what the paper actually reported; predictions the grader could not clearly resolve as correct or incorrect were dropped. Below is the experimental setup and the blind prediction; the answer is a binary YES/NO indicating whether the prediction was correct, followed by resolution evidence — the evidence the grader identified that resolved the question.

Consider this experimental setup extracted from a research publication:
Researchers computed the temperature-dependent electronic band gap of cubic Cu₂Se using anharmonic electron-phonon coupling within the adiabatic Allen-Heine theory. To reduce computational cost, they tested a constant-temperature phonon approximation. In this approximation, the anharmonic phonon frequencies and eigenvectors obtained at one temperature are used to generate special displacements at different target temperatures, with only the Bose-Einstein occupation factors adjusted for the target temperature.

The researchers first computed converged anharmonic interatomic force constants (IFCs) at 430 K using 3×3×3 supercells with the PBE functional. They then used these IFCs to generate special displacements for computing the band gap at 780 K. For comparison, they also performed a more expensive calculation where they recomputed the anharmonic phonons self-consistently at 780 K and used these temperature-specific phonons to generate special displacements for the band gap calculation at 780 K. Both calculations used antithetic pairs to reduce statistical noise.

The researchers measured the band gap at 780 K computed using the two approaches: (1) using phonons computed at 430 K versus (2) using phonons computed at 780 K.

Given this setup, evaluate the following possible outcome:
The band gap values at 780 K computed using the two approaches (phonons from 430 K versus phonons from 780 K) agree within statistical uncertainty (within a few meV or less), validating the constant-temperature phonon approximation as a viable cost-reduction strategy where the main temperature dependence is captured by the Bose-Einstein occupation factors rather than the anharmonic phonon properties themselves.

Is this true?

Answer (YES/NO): NO